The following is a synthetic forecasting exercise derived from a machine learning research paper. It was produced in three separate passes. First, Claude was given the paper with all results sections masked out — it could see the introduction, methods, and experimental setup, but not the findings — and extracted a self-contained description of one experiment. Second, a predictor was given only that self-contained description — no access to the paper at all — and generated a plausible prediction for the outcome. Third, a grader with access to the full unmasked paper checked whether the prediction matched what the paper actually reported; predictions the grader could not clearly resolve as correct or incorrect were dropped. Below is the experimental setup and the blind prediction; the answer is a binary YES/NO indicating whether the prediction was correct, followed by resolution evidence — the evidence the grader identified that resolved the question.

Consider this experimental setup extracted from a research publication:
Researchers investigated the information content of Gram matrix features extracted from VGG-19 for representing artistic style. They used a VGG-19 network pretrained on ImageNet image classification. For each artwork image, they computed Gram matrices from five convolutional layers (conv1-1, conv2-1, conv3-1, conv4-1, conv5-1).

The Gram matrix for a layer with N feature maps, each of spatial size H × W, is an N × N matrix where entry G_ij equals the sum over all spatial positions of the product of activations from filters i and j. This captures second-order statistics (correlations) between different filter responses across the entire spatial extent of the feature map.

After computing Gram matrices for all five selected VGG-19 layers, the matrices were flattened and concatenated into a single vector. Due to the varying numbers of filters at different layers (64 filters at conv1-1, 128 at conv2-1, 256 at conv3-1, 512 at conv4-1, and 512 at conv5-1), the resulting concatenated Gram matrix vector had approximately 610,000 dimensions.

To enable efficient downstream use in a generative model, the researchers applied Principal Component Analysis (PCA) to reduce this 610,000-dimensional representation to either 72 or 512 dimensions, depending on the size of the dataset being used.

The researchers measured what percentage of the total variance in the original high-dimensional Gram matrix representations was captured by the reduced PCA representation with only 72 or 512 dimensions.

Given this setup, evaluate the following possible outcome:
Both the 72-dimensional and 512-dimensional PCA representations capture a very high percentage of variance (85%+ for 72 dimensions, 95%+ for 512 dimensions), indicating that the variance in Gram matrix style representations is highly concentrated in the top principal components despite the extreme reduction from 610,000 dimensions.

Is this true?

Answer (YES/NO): NO